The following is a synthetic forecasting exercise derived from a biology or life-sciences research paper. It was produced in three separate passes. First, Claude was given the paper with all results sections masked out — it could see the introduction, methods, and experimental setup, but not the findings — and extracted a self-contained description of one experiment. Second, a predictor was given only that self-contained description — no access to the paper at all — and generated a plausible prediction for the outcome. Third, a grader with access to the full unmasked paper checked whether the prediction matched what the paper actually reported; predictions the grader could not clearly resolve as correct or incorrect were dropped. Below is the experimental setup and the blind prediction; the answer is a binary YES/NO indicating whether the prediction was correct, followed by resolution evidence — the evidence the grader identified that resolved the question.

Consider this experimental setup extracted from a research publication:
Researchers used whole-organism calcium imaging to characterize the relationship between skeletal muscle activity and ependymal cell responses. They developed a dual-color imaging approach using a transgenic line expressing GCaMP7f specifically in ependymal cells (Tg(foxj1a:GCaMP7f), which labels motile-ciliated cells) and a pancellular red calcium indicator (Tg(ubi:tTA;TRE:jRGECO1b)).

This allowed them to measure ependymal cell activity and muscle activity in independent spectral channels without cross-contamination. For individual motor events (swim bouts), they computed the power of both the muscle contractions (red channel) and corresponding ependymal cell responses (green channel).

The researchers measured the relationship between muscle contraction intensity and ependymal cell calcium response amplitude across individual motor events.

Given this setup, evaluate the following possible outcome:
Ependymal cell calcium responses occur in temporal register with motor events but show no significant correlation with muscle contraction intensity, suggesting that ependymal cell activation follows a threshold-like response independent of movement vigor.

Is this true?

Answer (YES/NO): NO